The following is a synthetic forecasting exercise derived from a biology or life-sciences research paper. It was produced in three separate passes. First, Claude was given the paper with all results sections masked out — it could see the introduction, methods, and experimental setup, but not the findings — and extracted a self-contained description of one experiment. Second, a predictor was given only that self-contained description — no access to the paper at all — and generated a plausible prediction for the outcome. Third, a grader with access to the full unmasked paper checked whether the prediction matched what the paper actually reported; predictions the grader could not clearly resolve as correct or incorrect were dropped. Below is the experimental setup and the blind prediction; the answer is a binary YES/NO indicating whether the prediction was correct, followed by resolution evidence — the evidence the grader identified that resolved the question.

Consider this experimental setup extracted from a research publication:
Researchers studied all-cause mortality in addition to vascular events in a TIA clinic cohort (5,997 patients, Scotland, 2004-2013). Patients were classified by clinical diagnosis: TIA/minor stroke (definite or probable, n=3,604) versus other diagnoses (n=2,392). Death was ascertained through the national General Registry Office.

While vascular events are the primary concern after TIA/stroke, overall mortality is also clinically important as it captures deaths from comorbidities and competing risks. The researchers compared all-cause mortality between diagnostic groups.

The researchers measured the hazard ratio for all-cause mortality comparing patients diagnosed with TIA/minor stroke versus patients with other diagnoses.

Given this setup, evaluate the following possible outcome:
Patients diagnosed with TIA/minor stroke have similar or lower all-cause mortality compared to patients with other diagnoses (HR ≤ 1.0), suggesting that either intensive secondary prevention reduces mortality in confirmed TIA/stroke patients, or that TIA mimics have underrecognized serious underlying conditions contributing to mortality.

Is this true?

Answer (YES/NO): YES